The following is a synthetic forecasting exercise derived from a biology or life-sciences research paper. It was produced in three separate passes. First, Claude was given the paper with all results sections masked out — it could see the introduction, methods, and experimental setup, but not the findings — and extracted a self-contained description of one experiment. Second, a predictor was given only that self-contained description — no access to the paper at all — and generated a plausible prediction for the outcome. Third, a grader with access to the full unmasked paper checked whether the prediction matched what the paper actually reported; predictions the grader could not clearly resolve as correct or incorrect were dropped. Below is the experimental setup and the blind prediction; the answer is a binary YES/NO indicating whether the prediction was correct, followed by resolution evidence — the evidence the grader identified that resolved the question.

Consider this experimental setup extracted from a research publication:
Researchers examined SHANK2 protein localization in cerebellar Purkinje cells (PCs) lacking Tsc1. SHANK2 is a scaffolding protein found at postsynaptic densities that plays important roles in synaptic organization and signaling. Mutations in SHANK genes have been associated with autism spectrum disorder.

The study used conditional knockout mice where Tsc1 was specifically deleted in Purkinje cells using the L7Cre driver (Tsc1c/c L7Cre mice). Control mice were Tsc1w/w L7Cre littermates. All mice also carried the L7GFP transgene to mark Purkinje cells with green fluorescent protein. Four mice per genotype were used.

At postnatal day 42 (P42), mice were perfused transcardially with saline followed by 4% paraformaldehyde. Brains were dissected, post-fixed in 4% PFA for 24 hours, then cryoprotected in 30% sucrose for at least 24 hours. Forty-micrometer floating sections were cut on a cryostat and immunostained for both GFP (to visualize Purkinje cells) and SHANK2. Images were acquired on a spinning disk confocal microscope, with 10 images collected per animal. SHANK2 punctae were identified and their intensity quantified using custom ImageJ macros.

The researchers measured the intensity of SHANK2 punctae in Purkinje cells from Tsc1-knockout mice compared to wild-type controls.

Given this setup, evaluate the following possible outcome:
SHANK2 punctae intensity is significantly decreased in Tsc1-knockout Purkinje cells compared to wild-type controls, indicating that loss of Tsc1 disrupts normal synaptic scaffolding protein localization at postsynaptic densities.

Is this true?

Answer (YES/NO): YES